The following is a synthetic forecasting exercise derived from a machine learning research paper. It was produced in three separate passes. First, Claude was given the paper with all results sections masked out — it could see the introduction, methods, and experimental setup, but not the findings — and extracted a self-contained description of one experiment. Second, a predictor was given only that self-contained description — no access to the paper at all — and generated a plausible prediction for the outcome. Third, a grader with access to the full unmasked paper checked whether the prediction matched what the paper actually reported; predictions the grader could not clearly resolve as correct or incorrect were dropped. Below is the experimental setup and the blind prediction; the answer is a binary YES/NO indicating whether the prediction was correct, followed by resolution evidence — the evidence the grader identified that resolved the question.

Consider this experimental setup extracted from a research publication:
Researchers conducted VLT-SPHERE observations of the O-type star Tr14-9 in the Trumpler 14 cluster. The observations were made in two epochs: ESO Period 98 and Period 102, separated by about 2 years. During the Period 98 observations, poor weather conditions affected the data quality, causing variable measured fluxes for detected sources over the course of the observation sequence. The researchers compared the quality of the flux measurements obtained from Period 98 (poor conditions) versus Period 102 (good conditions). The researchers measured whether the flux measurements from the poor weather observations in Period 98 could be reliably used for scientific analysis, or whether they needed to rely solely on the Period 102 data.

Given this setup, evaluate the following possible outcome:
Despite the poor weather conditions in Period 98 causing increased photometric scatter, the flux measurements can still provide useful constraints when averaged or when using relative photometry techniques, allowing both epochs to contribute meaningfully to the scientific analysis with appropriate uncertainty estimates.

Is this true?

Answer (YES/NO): NO